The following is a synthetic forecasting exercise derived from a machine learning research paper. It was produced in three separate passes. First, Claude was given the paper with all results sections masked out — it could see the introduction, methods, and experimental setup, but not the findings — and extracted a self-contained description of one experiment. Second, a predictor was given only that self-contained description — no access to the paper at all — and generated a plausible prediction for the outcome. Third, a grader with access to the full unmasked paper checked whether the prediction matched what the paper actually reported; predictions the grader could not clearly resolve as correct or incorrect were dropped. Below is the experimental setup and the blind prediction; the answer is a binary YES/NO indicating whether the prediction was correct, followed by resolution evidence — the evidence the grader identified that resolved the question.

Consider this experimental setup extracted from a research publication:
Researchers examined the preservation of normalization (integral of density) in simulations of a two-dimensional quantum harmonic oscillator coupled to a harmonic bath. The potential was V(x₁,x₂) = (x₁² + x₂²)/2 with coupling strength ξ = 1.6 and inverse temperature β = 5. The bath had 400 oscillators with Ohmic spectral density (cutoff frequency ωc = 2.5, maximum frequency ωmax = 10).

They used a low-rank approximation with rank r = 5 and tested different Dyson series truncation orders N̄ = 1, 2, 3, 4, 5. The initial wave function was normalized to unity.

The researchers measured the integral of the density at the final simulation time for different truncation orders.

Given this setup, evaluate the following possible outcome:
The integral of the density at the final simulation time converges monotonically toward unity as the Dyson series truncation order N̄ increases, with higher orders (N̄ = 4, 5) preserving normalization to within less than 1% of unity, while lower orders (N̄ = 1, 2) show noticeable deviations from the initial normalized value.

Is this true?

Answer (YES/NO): NO